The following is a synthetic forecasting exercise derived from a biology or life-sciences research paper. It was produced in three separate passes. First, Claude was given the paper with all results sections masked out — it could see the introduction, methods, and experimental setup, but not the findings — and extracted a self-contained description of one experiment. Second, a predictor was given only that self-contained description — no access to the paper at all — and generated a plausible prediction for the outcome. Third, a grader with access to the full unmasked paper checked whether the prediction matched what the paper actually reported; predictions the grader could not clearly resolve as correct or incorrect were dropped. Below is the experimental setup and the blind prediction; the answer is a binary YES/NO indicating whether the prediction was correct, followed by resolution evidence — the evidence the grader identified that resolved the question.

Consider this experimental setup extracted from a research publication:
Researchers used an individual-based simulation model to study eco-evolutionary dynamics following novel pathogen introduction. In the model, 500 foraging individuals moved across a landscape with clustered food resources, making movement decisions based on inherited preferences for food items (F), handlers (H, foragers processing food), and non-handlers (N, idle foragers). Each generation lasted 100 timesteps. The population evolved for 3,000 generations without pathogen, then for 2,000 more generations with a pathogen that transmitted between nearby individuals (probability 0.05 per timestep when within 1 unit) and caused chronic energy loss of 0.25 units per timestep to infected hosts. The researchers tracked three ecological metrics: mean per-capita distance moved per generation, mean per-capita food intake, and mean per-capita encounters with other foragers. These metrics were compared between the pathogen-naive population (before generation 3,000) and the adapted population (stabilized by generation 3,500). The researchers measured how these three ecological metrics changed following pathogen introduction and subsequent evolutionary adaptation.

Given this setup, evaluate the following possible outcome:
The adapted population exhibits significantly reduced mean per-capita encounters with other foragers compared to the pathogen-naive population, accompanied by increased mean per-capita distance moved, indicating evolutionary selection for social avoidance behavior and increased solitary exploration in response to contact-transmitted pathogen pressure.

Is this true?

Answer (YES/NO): YES